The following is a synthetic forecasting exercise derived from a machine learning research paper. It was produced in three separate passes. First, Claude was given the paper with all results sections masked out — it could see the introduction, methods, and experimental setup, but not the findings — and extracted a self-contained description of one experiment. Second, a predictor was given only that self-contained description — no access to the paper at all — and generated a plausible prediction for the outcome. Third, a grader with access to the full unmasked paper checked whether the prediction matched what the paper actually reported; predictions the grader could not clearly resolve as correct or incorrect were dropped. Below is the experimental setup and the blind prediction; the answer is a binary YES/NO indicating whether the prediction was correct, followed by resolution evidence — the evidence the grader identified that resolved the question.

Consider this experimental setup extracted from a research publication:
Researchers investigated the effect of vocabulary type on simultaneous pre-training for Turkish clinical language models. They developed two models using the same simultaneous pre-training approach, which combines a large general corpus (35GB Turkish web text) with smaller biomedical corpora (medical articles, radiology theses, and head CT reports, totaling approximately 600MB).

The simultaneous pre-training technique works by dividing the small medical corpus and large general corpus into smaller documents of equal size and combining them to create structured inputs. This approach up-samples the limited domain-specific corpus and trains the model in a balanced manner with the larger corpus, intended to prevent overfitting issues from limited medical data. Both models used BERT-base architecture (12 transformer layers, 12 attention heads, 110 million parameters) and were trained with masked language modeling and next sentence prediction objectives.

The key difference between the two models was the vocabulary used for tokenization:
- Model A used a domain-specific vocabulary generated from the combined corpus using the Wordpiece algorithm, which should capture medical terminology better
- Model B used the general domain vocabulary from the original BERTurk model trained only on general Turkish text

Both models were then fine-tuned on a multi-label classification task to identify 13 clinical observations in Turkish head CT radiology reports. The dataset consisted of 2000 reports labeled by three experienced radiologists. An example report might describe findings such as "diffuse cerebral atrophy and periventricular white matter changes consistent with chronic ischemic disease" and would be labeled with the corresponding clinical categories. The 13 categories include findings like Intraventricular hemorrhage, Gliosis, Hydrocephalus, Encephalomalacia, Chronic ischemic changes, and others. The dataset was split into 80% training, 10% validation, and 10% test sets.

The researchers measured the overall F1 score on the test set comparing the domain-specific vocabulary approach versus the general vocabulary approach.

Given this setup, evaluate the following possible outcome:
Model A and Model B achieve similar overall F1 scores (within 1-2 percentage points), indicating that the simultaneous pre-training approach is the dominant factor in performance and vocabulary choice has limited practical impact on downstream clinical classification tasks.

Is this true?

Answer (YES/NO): NO